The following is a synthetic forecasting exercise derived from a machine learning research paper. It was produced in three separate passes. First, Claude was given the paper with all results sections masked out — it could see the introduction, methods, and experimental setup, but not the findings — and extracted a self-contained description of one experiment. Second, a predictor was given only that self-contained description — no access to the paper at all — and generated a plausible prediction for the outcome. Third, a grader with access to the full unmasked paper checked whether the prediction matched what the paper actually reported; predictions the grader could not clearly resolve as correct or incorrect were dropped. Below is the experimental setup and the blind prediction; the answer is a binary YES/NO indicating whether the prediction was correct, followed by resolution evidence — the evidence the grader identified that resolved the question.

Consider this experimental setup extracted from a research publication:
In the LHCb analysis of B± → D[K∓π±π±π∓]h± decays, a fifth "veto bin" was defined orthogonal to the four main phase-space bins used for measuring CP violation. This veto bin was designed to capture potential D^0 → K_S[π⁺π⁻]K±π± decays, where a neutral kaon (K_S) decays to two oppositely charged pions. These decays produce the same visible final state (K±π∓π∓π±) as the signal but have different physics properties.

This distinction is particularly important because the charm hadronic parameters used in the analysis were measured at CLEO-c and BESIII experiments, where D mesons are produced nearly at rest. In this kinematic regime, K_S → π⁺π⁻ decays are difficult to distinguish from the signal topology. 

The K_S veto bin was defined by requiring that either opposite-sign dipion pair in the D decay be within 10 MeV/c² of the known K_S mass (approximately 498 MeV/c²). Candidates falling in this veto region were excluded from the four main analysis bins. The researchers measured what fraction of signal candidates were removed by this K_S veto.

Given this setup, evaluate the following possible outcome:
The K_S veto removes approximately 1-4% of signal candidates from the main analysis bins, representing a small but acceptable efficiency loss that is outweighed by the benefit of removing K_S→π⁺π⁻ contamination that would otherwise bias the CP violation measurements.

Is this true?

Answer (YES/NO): NO